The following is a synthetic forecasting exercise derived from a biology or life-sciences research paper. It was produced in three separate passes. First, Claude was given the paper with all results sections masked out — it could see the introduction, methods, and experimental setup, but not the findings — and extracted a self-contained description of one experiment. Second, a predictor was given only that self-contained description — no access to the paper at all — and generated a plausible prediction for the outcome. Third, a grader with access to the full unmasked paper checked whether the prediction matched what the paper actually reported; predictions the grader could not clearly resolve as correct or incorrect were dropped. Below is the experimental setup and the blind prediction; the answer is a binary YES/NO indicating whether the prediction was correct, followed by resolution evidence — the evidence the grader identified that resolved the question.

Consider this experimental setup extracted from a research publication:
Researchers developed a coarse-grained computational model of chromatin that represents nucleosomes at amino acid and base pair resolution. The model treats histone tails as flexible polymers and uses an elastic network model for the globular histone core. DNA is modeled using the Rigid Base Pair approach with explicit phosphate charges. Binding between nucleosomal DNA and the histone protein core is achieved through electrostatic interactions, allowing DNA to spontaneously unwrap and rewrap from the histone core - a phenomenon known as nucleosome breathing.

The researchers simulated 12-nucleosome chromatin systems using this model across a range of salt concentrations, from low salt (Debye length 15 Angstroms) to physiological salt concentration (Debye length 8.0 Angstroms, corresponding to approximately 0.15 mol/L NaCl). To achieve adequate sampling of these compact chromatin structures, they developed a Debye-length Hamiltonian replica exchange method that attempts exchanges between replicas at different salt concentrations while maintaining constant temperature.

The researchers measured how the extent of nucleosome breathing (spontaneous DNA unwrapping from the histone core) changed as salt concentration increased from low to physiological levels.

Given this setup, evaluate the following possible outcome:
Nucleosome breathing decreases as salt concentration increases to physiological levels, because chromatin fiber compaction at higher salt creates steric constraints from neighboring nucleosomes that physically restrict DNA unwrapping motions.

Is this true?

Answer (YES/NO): NO